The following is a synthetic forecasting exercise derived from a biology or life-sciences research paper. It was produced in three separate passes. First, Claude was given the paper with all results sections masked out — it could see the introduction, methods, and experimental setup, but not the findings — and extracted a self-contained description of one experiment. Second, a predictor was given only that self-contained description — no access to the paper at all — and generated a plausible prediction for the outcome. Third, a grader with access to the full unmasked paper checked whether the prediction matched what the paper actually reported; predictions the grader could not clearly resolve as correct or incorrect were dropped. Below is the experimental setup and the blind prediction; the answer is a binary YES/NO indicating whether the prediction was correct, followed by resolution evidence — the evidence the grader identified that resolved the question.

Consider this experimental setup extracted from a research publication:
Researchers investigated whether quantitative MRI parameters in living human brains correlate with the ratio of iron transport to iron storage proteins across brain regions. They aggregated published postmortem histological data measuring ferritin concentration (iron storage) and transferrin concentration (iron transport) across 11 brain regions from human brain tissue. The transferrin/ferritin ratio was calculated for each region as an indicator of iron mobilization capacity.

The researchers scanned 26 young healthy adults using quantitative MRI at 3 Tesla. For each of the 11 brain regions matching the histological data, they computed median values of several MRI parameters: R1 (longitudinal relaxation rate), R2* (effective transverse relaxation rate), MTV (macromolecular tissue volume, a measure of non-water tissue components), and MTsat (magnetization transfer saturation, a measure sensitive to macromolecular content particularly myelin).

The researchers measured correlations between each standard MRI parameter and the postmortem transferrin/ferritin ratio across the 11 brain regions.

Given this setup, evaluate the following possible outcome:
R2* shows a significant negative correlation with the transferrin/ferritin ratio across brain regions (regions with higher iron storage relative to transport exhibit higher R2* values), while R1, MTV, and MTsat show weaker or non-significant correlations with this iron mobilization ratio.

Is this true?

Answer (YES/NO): NO